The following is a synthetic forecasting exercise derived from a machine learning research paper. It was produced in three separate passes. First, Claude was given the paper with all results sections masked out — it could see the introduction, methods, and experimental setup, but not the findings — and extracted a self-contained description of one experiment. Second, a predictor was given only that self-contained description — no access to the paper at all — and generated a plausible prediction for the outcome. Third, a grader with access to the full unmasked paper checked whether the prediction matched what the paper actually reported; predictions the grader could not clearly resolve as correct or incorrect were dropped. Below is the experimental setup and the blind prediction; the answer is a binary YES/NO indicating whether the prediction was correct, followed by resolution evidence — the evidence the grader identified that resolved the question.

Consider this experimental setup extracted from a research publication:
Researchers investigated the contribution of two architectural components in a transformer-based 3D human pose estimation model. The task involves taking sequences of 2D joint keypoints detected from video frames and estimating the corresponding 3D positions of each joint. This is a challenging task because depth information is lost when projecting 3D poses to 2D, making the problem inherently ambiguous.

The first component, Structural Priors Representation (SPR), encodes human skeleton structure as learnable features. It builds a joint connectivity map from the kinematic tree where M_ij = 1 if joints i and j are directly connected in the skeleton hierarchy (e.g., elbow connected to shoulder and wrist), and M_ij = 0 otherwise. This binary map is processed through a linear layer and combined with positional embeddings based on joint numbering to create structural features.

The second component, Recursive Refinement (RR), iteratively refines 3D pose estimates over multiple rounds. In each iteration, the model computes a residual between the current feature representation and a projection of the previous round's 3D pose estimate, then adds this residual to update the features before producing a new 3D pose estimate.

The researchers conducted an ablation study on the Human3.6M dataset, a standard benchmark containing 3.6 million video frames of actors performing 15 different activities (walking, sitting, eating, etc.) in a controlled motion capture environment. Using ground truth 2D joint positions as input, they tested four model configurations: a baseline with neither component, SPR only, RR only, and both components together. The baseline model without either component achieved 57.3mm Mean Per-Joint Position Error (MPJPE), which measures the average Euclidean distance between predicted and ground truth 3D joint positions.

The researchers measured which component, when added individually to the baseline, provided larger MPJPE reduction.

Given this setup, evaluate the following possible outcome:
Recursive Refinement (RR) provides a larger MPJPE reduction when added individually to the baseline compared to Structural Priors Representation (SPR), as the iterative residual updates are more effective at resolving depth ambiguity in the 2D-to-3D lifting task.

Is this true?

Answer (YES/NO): NO